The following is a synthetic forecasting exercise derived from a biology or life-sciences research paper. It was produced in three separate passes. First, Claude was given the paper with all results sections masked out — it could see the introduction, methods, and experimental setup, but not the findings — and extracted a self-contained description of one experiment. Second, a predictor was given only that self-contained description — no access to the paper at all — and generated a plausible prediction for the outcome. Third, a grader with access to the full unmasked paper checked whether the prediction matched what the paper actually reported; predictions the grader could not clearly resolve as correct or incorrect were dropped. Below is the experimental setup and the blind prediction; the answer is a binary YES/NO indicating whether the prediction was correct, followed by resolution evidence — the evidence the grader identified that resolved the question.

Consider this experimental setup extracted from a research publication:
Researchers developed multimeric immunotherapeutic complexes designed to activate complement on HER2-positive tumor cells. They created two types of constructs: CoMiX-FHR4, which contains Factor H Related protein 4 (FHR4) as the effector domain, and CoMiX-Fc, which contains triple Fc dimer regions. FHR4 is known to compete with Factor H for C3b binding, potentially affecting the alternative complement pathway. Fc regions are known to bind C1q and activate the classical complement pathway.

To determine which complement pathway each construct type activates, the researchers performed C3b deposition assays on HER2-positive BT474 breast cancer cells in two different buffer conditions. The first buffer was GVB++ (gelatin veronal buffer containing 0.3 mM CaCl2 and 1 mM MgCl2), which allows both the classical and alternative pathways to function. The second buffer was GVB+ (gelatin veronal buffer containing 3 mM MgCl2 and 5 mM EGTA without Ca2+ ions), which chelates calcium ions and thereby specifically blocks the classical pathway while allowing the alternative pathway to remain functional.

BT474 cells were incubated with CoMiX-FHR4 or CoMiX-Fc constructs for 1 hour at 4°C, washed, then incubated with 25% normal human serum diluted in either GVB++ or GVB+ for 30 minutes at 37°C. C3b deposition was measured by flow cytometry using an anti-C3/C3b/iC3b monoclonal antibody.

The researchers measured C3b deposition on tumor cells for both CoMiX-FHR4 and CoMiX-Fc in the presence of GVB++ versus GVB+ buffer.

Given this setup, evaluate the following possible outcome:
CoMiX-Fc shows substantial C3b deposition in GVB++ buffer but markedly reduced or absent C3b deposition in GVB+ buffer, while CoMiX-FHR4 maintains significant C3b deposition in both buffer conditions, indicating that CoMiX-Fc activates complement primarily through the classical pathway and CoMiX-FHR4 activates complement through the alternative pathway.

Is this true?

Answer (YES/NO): YES